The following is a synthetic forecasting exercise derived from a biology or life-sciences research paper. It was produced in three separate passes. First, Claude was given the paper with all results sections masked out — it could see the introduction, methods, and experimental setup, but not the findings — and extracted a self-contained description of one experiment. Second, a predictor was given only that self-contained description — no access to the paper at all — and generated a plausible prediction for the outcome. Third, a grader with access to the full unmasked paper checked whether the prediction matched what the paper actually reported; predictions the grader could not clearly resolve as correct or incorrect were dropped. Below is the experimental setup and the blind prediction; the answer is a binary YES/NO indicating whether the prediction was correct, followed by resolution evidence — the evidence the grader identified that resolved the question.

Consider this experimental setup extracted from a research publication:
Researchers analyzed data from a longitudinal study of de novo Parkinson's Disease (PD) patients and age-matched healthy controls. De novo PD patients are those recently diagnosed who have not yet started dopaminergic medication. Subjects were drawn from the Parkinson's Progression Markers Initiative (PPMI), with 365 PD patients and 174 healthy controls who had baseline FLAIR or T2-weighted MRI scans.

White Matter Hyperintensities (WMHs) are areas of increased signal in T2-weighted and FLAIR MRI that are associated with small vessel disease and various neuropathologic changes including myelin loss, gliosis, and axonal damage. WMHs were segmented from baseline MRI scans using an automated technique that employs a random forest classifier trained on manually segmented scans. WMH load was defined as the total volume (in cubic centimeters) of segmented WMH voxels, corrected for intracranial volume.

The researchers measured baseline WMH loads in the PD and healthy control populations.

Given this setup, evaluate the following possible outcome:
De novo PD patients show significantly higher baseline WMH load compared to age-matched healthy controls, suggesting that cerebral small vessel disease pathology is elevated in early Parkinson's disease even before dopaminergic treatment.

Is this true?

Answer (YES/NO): NO